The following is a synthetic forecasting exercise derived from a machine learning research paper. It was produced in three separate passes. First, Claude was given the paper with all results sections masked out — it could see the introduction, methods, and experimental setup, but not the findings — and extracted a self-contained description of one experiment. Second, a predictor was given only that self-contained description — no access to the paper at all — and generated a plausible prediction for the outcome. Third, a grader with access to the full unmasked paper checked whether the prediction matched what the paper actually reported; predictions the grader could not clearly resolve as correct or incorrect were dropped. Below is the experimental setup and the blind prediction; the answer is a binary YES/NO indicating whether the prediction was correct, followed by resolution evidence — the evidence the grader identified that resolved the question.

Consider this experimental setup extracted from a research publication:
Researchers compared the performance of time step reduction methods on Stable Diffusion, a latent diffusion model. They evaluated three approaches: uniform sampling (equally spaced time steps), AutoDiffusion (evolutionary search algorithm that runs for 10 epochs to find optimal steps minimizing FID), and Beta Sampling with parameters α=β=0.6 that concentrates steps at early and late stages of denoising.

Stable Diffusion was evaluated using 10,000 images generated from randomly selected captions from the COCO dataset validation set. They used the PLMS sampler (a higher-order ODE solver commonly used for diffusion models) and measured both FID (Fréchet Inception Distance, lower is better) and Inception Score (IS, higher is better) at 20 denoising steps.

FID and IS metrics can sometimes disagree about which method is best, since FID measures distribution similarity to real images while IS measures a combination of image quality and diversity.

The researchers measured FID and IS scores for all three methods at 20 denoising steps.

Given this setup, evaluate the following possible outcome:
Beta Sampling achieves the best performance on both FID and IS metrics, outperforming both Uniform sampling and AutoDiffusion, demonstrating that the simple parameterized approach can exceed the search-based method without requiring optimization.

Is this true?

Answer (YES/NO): NO